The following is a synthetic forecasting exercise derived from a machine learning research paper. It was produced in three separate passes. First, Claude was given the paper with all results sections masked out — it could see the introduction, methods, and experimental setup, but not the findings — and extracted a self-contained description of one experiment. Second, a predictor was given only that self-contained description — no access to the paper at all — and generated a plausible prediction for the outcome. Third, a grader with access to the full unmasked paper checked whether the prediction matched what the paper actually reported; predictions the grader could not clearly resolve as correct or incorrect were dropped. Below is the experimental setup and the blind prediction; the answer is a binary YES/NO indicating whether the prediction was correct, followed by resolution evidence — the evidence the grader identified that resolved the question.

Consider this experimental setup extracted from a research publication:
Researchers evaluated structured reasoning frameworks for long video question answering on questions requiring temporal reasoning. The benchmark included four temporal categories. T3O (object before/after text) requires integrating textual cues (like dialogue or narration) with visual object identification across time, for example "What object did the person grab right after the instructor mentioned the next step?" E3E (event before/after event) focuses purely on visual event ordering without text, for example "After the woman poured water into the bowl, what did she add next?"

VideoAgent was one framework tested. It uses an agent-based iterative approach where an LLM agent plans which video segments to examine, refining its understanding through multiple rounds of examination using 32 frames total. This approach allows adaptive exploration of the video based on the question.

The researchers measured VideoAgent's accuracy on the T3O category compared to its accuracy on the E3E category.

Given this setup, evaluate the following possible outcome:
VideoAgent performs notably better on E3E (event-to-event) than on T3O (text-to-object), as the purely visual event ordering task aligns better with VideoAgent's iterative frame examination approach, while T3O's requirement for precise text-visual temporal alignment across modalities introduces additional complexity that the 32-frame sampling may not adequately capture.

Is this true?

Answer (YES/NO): YES